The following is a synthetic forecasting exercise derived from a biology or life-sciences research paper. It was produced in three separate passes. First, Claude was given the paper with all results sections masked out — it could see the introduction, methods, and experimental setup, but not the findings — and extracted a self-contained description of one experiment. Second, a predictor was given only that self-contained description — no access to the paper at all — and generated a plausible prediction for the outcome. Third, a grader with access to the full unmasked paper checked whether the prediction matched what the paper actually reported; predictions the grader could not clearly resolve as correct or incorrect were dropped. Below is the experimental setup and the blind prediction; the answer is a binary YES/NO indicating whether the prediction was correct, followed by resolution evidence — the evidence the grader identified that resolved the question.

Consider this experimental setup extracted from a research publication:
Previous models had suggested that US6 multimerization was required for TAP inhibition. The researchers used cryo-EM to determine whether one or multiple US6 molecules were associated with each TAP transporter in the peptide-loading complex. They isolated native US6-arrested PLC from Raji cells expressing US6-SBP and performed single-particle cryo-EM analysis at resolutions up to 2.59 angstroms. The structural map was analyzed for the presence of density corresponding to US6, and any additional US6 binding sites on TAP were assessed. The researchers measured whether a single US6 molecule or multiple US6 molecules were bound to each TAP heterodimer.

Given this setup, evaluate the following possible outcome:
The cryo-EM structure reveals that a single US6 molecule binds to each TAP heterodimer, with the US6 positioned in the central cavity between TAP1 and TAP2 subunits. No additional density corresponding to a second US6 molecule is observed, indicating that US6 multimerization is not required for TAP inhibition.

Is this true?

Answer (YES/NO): YES